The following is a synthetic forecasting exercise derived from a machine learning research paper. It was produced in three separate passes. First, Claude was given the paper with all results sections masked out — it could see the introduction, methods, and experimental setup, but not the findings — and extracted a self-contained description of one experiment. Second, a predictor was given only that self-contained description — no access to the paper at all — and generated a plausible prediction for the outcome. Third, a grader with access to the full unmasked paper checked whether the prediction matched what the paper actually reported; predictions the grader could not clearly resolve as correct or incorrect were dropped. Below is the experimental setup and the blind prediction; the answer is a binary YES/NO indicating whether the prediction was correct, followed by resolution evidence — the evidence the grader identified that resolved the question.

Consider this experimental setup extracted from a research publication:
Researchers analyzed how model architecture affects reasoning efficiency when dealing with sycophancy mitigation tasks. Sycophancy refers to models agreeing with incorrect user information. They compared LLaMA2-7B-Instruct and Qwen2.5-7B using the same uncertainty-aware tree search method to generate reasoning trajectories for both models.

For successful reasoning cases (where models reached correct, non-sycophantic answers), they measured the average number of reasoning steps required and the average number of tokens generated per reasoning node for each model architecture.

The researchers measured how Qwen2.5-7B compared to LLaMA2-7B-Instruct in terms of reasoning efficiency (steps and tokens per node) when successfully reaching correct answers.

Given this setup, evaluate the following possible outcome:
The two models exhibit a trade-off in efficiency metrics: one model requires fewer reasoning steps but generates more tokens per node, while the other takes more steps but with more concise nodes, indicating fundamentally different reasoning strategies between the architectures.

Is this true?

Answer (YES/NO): NO